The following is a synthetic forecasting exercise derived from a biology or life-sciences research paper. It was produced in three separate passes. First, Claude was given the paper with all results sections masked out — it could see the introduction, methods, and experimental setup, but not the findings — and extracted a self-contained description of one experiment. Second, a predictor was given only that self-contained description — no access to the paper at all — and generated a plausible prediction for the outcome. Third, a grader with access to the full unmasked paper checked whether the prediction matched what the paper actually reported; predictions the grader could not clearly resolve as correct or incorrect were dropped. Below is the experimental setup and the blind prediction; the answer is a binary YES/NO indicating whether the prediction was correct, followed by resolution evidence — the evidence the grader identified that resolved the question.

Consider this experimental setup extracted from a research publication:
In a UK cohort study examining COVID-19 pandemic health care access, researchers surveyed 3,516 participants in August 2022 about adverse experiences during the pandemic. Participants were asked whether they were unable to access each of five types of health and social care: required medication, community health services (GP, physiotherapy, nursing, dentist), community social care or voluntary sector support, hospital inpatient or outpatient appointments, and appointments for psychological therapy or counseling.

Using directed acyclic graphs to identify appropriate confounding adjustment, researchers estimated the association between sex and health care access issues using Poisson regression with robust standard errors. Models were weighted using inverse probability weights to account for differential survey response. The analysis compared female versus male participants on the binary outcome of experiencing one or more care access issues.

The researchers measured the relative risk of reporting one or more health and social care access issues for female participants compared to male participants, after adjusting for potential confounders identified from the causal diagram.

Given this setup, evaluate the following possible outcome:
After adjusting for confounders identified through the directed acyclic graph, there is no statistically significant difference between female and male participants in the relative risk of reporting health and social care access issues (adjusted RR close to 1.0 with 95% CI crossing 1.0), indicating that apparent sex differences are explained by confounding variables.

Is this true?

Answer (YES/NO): YES